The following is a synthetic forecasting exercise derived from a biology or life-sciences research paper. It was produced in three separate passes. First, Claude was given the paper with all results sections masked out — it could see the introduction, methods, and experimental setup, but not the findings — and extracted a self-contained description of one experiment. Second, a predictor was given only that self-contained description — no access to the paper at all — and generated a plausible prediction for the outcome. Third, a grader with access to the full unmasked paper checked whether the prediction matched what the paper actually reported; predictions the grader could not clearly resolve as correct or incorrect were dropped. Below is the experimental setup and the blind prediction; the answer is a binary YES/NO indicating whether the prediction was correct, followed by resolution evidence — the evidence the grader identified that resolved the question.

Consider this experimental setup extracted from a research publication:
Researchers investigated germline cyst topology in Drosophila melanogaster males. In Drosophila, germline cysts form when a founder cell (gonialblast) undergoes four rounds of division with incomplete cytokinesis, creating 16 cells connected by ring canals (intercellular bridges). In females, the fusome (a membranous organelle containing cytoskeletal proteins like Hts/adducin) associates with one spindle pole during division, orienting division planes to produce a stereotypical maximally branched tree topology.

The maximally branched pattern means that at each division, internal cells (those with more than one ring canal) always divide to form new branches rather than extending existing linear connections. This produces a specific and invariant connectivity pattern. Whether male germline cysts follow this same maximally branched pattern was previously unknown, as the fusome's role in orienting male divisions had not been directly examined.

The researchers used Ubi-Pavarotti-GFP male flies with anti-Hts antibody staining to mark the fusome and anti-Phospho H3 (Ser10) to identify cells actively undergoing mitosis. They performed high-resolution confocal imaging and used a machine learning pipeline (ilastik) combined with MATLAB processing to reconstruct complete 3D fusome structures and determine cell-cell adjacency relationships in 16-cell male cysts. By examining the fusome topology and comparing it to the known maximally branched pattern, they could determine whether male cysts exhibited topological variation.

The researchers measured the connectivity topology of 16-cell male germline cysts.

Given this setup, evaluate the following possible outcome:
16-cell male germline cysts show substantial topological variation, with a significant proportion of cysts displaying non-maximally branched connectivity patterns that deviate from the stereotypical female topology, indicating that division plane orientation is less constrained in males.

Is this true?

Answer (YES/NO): YES